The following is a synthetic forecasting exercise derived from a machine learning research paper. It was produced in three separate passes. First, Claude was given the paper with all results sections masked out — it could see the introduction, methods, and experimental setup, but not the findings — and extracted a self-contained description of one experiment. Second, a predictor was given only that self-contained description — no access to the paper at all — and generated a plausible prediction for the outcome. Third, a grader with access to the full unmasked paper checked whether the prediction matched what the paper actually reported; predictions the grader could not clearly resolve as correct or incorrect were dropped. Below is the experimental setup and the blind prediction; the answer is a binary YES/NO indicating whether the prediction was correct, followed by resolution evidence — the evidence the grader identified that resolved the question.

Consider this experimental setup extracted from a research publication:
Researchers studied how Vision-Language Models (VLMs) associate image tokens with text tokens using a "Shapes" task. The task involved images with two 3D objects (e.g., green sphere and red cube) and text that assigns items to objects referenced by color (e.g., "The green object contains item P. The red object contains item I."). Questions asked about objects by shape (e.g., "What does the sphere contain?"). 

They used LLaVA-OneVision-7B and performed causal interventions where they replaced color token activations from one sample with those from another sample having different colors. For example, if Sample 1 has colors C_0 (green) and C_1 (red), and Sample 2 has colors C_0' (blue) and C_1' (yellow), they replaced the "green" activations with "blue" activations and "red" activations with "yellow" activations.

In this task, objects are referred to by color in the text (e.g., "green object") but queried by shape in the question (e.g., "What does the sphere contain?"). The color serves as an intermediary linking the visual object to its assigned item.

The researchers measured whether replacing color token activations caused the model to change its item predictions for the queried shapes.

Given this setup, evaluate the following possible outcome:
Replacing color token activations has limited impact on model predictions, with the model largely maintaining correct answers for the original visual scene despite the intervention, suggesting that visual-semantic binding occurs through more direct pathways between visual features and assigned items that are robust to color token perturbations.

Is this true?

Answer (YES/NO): NO